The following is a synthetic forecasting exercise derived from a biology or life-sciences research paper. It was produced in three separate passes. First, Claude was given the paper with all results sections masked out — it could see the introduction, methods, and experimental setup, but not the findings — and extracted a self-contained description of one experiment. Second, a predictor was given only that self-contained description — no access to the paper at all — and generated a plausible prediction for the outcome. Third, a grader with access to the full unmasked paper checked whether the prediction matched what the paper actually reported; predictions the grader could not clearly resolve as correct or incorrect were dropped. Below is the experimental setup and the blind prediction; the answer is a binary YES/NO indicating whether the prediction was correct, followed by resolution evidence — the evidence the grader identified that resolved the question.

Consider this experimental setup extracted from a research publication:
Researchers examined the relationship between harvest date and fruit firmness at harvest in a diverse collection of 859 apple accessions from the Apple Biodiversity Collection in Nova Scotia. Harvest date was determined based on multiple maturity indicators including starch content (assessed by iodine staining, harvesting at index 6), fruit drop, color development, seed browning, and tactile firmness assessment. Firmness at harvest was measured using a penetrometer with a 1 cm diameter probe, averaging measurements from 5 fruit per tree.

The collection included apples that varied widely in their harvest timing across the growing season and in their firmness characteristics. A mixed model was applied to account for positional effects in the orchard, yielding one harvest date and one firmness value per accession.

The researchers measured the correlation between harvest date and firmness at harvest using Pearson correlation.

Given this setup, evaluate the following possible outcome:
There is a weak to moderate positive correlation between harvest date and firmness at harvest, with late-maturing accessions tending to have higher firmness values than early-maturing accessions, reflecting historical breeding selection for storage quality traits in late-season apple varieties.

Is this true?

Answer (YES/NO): NO